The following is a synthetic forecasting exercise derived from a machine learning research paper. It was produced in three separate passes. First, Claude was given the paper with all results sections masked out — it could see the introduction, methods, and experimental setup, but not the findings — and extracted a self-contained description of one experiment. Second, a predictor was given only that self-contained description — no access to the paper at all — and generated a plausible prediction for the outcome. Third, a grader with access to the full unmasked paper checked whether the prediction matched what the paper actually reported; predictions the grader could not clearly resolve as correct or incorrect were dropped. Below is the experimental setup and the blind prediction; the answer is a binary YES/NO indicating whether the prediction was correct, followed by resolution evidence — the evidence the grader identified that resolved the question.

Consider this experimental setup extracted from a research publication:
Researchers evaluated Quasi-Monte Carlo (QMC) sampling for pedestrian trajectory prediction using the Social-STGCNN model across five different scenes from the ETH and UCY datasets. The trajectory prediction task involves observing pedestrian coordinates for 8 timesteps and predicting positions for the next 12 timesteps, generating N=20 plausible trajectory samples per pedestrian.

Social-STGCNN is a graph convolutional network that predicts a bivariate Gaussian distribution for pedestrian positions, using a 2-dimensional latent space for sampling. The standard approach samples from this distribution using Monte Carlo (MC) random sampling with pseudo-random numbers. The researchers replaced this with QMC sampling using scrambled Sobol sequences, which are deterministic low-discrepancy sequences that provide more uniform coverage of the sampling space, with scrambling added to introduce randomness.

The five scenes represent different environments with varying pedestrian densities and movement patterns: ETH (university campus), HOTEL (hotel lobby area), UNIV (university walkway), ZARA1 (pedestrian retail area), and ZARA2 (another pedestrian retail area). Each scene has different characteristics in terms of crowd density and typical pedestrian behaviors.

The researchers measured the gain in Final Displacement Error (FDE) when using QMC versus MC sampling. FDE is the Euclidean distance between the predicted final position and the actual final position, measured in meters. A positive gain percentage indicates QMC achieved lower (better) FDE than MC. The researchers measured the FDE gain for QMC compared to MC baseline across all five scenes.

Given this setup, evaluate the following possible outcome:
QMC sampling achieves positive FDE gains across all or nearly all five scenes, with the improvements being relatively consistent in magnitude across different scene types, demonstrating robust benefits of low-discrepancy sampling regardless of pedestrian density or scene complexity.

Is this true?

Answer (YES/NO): NO